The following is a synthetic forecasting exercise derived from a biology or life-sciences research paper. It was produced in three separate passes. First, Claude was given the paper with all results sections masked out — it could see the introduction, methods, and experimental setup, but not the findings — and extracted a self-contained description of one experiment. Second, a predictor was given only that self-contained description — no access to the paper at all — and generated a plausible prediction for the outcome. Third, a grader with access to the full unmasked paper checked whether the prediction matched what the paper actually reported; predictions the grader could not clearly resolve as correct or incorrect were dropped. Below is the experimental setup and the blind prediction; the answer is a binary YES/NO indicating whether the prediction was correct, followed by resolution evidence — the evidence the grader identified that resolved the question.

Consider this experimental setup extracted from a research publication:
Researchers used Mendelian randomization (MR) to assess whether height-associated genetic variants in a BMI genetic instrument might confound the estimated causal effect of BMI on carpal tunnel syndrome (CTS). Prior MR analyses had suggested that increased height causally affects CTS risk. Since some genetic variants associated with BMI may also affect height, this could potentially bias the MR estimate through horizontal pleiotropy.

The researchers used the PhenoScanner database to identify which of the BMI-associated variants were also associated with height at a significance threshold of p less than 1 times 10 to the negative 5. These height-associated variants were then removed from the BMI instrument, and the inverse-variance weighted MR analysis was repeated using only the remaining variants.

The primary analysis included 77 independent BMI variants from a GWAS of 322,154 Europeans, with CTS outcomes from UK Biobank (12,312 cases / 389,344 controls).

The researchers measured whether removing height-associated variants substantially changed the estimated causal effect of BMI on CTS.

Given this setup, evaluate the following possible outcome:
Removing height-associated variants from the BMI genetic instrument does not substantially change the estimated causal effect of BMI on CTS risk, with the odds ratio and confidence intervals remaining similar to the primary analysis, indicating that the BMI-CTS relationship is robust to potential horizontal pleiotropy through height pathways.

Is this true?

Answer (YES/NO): YES